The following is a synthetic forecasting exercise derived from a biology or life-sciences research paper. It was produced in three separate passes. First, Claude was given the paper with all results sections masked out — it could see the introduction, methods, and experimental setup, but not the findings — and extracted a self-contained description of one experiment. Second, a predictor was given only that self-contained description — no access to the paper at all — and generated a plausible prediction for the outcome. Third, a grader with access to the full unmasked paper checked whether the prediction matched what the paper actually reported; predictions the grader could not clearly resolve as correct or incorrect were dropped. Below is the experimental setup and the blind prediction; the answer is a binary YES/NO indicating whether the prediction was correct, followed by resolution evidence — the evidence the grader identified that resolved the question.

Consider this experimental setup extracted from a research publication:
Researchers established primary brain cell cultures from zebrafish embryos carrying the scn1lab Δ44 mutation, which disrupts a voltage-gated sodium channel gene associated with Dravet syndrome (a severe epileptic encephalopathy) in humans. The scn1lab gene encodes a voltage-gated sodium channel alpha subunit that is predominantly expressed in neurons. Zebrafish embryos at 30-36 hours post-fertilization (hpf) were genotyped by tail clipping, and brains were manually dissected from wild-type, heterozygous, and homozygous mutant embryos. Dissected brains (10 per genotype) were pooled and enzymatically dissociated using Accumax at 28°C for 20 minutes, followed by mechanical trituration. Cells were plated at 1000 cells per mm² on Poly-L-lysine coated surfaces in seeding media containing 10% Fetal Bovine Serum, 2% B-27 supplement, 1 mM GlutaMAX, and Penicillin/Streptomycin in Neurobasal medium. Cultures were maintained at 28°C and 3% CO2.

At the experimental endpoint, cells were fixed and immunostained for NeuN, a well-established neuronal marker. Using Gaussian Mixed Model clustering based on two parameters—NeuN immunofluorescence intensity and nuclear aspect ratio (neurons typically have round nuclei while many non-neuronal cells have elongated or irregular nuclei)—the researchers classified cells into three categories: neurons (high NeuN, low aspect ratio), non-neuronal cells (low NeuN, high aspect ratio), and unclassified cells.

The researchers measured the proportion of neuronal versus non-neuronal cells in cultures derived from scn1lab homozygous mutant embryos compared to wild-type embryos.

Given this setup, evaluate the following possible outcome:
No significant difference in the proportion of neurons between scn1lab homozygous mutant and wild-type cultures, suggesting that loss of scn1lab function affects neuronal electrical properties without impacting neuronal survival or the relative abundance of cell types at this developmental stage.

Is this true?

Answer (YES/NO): NO